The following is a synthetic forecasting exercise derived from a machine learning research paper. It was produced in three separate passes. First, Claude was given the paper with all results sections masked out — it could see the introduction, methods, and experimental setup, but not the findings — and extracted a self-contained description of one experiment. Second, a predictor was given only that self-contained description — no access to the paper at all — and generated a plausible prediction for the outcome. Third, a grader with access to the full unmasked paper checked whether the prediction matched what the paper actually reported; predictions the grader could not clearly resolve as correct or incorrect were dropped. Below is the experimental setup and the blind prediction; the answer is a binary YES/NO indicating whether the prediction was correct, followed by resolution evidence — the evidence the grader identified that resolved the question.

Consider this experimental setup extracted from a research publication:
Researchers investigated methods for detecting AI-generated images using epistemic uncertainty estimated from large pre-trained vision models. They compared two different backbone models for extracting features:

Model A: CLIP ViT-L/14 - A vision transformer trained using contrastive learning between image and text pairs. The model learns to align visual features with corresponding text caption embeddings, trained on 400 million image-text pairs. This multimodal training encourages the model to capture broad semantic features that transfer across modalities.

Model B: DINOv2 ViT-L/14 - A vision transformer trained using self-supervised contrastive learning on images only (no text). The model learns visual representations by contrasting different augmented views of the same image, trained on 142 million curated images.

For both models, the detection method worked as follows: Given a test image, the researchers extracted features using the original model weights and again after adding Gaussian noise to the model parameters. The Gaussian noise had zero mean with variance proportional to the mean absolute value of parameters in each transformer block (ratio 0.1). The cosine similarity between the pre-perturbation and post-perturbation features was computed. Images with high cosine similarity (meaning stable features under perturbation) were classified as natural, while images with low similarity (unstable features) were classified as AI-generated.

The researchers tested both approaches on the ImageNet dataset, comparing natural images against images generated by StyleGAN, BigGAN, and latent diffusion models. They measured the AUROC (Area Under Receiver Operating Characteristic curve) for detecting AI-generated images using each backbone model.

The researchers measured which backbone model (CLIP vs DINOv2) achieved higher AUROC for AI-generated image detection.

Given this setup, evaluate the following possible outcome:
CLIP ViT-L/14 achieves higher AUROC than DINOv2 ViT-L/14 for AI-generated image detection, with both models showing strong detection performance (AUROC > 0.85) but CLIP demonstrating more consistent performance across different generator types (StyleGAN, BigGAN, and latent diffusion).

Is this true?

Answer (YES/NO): NO